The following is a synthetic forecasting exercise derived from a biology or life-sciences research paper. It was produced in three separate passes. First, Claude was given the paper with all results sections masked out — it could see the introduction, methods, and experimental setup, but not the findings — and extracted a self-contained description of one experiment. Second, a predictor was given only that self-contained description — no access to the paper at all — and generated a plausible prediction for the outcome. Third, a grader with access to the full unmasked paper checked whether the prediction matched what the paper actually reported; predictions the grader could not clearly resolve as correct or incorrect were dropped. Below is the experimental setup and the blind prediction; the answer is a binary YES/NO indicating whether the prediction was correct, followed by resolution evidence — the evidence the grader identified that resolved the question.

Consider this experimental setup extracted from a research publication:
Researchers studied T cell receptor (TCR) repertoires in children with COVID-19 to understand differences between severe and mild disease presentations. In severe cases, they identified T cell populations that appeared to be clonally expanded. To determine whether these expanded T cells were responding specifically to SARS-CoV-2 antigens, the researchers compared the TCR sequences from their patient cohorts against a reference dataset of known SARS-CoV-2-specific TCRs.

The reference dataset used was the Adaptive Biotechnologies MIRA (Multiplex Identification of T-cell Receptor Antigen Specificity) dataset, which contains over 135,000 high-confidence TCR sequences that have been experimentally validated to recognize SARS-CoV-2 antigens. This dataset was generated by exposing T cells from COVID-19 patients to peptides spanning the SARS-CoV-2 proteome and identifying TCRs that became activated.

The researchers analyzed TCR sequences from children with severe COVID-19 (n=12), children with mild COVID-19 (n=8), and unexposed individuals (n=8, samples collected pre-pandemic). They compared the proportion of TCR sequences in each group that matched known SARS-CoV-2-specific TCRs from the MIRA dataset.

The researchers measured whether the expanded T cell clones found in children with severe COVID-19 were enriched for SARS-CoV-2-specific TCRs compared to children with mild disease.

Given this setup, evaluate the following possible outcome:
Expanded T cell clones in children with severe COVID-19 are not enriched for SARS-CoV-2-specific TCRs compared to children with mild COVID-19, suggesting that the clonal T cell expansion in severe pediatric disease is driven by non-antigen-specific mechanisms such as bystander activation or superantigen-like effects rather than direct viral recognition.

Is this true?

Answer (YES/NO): YES